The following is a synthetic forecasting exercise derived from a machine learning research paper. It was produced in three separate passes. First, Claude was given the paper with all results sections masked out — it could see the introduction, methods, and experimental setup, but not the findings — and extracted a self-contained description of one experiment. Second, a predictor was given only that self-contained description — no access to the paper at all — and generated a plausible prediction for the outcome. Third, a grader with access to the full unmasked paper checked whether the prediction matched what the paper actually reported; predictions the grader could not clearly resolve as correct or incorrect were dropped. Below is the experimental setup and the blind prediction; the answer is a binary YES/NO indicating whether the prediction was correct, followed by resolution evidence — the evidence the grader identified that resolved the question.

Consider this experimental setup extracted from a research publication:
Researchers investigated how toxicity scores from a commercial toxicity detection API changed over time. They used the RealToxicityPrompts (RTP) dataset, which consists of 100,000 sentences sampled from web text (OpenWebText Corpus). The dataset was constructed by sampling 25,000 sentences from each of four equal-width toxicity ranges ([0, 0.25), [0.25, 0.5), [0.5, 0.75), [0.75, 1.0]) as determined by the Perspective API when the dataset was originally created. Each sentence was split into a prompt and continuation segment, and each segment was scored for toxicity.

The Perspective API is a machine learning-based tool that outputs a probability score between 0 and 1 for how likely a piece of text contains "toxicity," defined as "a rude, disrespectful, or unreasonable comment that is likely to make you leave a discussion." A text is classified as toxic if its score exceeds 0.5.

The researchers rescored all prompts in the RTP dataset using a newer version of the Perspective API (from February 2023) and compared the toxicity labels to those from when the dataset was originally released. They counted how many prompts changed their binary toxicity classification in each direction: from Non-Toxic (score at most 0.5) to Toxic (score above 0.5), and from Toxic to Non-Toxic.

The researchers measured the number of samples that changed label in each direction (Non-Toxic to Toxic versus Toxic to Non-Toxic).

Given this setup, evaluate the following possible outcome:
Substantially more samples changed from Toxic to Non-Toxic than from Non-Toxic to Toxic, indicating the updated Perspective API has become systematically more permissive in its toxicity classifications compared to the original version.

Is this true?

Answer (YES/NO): YES